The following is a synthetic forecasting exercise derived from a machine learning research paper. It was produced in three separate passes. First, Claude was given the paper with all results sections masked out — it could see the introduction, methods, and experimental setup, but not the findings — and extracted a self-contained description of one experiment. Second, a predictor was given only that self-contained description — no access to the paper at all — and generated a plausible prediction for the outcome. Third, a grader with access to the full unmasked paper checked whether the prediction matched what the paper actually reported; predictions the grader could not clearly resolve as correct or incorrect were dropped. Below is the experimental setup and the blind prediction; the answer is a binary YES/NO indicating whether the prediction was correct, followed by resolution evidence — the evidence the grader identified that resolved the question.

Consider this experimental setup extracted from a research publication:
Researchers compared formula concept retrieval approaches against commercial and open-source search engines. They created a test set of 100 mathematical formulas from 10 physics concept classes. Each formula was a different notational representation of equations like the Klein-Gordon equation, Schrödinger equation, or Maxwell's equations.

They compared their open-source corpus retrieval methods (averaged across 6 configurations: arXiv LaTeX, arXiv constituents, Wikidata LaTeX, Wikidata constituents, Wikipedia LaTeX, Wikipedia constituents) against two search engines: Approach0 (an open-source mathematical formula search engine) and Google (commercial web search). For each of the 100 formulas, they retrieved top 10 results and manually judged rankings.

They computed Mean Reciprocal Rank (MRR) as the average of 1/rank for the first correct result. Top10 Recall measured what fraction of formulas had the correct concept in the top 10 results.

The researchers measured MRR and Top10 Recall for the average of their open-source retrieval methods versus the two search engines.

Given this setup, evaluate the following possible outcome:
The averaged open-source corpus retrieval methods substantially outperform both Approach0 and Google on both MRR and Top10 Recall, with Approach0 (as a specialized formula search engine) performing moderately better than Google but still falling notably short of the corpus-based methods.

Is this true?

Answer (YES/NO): NO